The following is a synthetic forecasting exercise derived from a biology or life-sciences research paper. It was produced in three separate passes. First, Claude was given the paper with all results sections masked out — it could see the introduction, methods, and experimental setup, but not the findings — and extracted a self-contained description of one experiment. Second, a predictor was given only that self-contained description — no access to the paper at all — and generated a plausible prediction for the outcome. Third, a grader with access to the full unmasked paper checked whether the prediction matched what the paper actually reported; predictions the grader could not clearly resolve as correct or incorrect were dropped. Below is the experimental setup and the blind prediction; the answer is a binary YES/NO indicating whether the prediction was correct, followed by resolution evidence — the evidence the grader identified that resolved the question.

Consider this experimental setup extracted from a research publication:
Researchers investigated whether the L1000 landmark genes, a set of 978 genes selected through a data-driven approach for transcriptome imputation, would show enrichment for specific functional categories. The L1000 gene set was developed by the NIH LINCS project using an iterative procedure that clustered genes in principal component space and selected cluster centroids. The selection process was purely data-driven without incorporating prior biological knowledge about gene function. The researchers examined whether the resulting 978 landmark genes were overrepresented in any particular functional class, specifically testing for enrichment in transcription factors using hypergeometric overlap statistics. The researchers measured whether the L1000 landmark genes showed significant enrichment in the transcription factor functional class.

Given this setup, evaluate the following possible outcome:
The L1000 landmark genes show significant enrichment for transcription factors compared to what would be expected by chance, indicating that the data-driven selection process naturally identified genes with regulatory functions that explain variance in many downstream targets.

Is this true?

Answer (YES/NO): NO